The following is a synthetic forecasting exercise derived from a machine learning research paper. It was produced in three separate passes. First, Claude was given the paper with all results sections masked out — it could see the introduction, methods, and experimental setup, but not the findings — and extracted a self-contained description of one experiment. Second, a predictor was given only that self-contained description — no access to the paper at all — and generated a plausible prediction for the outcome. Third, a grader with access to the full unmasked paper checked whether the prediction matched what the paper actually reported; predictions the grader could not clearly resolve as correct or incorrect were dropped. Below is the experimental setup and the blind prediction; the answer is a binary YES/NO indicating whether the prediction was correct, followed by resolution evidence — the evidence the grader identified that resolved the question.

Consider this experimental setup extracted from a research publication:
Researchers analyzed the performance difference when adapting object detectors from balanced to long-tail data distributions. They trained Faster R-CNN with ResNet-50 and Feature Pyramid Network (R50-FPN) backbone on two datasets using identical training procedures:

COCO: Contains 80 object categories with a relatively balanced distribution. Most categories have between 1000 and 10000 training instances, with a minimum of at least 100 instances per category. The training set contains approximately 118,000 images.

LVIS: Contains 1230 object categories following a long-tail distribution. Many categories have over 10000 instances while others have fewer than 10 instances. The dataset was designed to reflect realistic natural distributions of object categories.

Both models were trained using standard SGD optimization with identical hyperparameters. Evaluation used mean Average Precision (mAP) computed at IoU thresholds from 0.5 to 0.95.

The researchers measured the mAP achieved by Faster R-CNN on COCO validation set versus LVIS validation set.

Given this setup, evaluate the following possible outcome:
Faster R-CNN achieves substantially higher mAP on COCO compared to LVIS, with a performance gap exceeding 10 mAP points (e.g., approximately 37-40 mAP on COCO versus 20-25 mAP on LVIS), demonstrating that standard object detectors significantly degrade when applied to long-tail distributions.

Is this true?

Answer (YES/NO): YES